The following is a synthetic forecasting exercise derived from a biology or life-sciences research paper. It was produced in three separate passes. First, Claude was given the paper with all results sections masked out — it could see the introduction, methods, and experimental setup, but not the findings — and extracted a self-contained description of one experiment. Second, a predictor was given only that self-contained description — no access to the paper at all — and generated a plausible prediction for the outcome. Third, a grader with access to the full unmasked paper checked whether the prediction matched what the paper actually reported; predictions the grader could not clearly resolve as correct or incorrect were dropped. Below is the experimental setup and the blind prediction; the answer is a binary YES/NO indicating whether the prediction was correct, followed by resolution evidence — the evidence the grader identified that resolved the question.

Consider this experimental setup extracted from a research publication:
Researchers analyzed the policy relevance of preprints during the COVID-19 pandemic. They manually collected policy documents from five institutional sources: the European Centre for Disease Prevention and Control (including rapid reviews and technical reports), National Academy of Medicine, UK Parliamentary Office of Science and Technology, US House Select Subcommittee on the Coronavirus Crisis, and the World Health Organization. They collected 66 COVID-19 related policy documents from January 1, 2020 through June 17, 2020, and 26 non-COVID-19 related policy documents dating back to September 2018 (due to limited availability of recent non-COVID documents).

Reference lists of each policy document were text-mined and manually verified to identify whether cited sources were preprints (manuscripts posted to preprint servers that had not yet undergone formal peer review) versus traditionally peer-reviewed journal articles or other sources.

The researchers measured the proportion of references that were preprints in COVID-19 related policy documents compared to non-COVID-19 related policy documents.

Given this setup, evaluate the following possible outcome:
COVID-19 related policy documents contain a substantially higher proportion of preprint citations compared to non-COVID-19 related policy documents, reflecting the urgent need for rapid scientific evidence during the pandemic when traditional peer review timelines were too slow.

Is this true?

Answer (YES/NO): YES